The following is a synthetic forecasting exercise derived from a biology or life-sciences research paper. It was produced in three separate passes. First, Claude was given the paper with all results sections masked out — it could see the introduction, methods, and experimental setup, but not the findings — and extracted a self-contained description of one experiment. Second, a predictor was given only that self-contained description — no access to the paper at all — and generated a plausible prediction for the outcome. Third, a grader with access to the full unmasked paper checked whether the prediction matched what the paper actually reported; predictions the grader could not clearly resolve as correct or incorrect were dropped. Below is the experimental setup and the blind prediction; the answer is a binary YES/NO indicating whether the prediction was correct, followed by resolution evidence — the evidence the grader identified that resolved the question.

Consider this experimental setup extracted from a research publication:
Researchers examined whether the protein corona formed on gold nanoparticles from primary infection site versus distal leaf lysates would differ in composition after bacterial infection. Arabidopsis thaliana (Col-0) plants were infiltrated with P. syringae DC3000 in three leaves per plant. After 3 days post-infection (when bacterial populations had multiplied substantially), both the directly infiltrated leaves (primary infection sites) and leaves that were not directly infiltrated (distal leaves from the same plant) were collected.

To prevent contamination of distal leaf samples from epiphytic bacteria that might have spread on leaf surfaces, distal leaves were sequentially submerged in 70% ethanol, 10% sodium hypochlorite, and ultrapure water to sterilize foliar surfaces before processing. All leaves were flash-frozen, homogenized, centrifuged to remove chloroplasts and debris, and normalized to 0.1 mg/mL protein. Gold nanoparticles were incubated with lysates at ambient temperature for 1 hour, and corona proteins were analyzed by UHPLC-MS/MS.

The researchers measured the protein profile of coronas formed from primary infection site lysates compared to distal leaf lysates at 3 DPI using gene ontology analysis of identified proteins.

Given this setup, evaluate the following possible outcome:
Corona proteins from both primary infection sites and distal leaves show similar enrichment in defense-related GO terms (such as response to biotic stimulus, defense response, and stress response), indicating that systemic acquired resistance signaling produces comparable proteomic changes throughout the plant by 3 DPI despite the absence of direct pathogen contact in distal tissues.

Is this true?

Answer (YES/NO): NO